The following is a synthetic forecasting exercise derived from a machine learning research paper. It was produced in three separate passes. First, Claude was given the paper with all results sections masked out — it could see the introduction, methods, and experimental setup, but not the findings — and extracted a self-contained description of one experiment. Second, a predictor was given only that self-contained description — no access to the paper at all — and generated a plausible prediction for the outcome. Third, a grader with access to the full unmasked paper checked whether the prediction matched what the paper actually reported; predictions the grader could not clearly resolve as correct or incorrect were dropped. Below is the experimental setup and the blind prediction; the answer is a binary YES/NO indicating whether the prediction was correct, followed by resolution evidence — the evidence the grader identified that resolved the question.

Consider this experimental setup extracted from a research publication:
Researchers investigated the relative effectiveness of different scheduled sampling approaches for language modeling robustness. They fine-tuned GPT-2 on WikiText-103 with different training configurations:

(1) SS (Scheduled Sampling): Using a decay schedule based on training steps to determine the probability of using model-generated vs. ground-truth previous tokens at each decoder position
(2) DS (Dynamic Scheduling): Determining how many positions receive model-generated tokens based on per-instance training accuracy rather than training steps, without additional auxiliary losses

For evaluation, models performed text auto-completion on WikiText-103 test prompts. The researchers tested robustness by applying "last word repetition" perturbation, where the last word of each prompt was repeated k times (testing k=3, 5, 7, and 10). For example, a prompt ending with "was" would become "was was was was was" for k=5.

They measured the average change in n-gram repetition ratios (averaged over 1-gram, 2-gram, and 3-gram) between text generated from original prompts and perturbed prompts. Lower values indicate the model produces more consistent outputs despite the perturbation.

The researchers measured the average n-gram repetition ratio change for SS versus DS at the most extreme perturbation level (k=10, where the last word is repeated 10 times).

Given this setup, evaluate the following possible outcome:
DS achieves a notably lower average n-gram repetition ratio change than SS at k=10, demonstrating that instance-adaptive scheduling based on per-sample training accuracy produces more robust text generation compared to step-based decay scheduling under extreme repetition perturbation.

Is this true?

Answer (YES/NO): YES